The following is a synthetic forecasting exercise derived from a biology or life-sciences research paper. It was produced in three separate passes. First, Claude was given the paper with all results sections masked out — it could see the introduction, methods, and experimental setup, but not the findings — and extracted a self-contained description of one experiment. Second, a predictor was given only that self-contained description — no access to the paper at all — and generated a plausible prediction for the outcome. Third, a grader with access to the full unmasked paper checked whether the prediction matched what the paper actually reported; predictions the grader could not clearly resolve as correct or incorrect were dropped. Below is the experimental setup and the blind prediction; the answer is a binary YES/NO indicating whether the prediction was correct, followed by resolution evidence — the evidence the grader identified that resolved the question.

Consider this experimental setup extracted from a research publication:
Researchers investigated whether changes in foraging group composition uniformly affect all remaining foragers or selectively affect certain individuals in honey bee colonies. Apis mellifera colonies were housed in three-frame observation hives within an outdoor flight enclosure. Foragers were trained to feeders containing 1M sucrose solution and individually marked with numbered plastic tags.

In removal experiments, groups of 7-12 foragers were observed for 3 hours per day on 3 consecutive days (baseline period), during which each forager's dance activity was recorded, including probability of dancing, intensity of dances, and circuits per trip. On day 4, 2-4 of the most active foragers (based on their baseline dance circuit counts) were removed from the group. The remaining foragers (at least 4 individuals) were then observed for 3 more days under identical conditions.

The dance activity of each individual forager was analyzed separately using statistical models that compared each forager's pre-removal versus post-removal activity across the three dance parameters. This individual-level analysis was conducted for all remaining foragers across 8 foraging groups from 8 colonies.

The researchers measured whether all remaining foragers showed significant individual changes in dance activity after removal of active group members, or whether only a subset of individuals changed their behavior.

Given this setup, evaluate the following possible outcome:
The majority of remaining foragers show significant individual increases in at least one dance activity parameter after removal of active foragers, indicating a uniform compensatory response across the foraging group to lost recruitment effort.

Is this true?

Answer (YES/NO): NO